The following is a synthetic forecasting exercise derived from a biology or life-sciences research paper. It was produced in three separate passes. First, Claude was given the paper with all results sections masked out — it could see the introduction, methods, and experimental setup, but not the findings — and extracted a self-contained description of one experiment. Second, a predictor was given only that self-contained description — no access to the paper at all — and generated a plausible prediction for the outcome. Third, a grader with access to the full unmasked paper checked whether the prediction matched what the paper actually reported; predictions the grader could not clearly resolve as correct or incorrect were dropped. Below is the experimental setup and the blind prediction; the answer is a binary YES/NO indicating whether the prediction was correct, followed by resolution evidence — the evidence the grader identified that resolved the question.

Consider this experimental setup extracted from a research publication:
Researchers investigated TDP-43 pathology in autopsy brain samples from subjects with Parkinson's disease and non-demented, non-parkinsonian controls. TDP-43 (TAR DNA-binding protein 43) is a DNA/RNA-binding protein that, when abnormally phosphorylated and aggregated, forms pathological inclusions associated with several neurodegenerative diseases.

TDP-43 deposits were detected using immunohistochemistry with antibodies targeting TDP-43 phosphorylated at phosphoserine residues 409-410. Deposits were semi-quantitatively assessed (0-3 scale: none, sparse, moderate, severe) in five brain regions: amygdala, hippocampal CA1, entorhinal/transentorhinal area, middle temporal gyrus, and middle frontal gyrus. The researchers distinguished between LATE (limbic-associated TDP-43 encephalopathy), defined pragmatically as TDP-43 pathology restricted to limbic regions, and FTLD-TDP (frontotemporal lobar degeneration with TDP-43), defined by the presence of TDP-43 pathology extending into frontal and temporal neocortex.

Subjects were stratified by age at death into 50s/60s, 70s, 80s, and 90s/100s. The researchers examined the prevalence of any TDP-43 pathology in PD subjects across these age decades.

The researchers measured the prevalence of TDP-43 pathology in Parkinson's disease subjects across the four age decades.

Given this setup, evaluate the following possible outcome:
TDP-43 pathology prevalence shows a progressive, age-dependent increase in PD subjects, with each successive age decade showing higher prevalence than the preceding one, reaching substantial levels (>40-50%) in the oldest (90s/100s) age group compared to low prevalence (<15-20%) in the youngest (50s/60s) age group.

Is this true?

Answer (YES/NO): NO